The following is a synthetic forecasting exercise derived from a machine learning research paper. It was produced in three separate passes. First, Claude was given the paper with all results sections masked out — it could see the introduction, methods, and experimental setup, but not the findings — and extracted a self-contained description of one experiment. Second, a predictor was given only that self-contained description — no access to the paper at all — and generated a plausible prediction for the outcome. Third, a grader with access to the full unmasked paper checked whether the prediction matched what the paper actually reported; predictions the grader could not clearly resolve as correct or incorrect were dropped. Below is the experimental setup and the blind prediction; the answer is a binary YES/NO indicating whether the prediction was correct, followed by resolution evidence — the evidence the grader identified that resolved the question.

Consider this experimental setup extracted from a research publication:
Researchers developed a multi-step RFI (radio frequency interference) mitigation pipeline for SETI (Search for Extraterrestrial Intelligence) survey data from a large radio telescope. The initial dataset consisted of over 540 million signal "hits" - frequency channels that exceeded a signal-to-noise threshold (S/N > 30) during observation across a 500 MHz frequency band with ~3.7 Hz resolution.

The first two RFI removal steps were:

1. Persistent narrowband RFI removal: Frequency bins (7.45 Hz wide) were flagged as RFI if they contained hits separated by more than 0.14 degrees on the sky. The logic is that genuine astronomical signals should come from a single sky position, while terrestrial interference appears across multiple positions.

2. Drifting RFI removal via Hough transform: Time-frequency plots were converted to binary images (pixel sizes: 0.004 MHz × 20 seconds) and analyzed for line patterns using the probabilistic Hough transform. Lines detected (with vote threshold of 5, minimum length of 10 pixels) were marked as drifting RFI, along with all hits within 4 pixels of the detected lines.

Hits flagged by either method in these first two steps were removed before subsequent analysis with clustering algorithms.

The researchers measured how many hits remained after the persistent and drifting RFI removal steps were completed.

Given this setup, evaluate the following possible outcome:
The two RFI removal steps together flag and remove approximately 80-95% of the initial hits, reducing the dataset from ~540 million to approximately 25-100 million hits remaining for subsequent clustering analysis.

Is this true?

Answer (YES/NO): NO